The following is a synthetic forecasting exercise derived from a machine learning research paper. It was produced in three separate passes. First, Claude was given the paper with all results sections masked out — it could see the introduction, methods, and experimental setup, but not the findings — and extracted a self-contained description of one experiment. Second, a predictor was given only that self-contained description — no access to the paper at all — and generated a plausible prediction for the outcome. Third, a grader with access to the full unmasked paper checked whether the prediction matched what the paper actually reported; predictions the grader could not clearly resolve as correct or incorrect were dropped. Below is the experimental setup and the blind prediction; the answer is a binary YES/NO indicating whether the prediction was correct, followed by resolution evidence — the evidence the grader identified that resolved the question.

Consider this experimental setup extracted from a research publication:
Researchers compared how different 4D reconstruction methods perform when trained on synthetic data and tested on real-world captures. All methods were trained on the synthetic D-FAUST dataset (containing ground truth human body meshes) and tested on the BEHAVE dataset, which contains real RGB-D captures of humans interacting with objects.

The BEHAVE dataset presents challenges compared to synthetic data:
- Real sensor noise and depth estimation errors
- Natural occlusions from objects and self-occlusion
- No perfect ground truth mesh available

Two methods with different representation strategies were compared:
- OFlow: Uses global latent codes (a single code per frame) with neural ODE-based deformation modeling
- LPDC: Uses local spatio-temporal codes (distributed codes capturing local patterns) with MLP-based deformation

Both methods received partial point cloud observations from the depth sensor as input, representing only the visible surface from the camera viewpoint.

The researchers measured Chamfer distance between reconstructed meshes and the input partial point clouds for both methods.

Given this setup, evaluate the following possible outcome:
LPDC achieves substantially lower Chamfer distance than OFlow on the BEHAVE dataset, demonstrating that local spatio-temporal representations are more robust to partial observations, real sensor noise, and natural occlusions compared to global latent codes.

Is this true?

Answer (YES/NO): NO